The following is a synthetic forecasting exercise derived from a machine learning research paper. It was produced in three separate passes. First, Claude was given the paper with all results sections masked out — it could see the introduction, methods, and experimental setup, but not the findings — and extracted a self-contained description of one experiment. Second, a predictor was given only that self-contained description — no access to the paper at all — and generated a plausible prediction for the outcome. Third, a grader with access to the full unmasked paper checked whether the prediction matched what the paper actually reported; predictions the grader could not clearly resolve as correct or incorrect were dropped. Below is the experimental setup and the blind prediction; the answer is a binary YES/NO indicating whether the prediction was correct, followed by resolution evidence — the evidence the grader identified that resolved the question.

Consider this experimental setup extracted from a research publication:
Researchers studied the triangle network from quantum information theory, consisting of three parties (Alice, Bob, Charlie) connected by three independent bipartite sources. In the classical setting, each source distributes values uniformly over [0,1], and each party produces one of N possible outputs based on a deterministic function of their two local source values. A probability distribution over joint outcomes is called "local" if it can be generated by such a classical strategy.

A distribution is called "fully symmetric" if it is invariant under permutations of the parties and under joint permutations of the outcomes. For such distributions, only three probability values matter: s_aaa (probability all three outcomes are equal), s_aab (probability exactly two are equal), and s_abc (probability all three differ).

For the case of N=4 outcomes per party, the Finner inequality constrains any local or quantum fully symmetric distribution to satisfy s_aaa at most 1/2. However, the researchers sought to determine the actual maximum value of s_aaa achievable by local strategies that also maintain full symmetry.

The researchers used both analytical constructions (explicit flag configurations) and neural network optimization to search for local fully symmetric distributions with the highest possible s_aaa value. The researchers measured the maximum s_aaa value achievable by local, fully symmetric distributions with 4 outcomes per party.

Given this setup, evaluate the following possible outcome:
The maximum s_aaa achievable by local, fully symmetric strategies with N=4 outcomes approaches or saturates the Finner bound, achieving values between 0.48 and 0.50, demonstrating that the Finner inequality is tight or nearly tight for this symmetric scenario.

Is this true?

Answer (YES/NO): NO